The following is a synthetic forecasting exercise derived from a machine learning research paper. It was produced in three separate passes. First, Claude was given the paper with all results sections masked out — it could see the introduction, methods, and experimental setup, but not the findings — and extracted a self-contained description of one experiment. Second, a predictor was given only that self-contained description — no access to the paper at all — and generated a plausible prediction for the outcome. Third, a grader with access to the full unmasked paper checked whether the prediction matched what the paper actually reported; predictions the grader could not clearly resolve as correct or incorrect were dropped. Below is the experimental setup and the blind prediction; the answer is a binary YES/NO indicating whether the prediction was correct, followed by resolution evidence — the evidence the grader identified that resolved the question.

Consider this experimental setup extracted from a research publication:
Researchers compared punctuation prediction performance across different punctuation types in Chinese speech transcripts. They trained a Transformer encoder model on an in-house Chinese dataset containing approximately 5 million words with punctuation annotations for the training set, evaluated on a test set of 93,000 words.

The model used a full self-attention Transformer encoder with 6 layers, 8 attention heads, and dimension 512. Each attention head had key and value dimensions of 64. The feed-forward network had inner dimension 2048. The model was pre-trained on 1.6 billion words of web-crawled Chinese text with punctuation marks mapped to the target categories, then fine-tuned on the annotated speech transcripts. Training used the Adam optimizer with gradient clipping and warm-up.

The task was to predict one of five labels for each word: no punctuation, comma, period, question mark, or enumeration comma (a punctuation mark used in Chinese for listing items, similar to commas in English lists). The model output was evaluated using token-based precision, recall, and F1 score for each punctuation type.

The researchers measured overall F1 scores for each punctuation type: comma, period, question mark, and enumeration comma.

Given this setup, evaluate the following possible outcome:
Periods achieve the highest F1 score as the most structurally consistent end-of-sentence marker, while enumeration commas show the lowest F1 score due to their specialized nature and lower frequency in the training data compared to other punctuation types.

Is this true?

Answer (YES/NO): NO